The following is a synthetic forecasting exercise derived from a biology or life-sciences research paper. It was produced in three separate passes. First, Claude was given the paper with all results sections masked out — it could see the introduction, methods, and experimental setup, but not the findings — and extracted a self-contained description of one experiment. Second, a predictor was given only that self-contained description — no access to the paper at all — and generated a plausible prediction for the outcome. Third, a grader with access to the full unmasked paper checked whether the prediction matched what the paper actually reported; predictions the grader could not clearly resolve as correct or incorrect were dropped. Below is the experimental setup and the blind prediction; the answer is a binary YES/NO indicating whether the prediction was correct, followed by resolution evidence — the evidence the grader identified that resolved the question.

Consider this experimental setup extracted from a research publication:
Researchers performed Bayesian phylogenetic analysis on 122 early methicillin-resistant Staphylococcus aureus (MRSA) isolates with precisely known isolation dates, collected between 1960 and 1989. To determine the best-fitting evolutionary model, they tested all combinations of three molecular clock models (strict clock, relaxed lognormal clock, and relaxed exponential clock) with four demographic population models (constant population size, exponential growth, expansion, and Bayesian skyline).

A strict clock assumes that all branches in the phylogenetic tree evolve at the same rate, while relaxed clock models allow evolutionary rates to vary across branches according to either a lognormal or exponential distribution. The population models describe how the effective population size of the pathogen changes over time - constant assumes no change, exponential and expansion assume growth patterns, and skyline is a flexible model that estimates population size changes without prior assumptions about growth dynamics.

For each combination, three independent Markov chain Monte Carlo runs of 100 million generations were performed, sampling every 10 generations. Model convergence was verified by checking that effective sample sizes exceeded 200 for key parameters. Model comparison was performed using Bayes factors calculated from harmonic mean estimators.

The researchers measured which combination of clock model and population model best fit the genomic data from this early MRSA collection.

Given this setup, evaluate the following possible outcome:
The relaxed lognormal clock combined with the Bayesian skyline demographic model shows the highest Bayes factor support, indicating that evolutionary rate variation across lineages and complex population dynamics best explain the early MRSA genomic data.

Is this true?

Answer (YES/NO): NO